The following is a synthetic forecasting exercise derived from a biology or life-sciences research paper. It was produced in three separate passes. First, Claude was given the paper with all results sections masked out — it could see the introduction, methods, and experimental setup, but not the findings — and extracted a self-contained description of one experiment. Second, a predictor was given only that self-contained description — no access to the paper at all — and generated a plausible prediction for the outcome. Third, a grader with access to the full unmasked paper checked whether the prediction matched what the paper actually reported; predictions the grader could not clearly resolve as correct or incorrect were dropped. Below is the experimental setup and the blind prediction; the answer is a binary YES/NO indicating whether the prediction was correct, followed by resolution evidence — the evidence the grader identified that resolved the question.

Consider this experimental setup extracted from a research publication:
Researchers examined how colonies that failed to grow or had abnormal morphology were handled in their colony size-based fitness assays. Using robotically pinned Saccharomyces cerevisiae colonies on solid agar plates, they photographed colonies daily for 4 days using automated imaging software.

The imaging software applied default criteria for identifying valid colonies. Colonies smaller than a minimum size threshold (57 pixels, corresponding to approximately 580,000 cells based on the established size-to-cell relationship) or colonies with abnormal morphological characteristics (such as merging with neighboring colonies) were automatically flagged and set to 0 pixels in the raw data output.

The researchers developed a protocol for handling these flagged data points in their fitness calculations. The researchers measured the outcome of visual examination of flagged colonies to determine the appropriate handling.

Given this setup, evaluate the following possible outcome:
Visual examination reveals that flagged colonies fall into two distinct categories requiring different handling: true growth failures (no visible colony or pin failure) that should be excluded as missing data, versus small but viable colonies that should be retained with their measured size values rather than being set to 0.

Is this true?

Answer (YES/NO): NO